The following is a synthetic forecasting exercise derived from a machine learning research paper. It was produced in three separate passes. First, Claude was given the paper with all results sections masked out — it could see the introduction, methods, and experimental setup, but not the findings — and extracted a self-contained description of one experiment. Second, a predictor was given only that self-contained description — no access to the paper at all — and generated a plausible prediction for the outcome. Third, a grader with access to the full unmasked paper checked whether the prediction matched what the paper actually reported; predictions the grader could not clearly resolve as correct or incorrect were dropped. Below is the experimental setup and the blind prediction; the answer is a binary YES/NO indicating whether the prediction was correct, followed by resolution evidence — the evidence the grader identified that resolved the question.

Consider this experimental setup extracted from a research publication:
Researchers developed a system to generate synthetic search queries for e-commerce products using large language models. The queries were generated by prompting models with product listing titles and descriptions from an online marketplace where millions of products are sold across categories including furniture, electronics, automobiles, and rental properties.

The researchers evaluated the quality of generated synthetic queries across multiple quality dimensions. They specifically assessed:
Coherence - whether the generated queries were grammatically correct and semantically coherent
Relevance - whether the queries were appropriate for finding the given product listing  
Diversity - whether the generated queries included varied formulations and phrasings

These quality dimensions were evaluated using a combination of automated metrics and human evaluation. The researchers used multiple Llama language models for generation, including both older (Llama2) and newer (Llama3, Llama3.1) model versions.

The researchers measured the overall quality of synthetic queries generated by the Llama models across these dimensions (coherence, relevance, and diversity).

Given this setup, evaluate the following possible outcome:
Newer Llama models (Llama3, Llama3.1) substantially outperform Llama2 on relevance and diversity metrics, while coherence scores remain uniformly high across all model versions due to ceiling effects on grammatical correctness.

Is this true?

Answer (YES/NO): NO